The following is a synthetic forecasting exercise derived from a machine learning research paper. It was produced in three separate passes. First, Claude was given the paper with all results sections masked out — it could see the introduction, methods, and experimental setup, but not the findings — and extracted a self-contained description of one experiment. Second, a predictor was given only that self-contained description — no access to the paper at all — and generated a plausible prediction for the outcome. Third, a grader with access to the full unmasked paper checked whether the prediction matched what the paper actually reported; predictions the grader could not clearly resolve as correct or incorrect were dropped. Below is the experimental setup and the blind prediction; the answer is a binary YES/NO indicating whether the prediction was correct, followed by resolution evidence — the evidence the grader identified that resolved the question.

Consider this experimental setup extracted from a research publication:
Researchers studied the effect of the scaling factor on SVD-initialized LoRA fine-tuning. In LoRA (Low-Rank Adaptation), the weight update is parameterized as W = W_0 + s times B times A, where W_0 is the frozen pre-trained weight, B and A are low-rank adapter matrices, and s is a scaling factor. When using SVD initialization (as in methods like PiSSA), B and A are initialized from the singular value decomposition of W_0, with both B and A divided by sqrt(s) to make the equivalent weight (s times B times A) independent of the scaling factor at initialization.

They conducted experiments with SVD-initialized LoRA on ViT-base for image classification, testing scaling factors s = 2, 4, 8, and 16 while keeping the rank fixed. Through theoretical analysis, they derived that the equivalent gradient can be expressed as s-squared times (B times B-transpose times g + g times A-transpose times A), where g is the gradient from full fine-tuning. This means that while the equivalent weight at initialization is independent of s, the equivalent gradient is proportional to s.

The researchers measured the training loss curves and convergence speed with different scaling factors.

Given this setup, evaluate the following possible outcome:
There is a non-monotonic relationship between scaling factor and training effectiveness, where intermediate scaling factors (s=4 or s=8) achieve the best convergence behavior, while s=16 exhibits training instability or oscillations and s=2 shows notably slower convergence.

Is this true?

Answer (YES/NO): NO